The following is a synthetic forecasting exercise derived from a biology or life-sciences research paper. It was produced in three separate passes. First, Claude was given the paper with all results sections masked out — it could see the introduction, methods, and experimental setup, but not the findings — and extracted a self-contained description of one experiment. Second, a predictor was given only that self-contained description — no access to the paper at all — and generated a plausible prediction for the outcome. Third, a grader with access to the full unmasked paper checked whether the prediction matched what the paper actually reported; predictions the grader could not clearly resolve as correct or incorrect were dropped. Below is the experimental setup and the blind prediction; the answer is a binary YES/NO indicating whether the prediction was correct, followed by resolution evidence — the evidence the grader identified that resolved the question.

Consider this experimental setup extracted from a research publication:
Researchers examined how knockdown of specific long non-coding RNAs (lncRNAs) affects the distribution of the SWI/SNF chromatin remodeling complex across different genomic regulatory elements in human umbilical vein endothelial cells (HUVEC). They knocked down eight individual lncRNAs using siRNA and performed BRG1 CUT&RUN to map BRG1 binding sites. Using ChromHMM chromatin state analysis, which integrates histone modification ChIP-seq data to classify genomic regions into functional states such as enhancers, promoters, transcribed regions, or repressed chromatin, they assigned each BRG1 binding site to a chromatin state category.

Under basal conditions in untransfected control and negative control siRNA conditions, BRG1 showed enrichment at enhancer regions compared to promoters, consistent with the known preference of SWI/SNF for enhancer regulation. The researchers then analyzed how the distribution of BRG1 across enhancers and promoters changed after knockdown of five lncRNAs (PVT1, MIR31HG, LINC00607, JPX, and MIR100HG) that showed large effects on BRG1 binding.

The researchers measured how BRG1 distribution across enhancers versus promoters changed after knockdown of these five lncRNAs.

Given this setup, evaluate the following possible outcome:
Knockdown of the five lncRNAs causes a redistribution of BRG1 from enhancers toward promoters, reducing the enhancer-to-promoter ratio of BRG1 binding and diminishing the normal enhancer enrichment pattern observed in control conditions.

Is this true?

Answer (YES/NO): YES